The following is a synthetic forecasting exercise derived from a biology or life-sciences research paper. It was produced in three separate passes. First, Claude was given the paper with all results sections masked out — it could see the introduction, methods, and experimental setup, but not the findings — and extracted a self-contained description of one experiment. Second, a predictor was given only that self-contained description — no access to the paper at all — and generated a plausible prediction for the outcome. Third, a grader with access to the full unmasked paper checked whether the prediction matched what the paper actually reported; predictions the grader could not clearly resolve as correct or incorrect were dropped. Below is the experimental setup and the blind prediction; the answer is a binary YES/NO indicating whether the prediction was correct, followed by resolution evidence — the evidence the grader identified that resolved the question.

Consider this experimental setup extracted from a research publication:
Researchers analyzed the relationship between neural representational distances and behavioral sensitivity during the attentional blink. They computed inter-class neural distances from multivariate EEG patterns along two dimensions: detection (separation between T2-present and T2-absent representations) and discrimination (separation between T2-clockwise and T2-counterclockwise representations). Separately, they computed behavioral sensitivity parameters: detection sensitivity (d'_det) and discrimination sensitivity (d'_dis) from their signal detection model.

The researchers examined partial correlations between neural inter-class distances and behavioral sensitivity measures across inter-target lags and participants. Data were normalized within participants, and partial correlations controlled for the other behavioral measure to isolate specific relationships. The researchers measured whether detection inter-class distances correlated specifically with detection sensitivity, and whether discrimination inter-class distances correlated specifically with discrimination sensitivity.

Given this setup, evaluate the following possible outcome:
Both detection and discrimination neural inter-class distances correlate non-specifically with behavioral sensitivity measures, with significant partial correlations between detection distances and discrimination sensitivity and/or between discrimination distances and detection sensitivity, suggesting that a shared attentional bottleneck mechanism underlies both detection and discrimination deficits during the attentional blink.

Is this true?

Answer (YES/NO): NO